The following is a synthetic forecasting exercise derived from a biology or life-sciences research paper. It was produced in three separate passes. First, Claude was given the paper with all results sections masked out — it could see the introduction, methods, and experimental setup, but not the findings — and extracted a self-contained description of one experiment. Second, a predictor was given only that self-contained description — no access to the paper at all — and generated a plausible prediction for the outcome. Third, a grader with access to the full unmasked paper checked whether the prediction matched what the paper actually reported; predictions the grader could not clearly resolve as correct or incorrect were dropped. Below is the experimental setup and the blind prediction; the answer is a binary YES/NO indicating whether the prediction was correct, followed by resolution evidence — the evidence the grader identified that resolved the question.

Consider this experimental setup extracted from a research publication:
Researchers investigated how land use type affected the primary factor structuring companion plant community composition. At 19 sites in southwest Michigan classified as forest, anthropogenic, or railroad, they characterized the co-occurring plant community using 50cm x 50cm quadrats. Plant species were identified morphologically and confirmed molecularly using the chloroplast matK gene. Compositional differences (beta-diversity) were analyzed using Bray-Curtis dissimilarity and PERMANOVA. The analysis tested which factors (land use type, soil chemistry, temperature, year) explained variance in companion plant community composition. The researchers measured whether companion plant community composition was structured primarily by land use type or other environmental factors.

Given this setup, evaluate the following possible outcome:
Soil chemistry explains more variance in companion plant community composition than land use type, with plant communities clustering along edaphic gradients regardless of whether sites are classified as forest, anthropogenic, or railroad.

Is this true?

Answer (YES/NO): NO